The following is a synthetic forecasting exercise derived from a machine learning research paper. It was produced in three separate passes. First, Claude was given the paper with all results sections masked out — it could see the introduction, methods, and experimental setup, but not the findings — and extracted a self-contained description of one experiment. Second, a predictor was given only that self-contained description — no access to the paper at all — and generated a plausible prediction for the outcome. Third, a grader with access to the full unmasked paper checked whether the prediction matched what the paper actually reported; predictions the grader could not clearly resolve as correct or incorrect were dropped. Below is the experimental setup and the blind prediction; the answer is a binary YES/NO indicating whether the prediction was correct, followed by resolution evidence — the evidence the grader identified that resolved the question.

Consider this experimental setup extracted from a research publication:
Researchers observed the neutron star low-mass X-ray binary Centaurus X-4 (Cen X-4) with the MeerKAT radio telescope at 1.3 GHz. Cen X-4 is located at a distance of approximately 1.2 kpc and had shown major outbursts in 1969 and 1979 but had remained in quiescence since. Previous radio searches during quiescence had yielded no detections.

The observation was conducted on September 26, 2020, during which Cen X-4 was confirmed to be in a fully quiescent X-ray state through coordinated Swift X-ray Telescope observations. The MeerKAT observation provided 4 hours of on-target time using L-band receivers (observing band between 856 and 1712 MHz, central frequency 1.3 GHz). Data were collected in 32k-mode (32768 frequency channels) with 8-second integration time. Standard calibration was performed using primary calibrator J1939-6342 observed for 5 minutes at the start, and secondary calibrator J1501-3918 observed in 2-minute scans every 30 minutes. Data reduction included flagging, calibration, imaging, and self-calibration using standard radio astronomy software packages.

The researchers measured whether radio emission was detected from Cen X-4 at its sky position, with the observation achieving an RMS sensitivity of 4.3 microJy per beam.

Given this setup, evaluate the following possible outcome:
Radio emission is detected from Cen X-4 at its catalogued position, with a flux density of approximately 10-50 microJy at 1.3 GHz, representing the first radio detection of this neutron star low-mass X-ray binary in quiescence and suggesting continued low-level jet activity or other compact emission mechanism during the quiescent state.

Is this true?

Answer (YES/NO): NO